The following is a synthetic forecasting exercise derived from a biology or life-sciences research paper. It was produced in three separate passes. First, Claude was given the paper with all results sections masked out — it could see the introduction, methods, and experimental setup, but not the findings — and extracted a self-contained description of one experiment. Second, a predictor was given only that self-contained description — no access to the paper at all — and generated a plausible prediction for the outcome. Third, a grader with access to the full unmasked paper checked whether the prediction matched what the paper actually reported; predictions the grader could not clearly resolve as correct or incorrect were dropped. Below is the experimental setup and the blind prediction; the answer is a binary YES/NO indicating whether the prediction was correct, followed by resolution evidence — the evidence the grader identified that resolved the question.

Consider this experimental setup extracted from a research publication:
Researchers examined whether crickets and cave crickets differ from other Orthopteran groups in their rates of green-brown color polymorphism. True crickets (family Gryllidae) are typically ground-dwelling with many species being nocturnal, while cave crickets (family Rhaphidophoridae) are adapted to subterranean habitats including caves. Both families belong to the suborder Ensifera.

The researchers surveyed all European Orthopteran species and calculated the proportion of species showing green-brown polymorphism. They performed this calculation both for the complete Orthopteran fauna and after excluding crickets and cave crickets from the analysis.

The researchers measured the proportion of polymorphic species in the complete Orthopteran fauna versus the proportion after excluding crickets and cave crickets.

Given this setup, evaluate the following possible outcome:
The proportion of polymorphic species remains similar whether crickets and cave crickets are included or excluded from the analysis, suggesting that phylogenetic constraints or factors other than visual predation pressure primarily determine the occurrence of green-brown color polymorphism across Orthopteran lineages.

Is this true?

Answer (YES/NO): NO